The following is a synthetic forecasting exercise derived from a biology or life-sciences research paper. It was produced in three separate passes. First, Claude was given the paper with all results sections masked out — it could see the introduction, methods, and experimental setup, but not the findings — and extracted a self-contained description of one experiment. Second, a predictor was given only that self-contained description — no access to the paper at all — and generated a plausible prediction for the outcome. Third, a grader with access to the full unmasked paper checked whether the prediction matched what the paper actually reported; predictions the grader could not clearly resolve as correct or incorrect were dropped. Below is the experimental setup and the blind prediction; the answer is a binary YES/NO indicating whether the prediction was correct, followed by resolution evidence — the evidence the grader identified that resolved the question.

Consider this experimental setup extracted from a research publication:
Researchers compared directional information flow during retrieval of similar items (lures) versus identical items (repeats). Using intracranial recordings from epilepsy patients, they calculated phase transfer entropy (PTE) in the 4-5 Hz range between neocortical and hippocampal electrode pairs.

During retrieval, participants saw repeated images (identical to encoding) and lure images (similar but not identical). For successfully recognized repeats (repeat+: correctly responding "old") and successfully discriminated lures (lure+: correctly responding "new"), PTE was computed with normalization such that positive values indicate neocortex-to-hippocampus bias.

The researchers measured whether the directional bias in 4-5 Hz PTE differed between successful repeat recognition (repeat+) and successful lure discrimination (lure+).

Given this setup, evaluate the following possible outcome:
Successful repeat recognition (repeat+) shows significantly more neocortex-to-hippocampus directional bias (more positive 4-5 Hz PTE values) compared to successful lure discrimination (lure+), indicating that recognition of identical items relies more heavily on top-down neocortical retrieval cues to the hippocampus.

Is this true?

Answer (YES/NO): NO